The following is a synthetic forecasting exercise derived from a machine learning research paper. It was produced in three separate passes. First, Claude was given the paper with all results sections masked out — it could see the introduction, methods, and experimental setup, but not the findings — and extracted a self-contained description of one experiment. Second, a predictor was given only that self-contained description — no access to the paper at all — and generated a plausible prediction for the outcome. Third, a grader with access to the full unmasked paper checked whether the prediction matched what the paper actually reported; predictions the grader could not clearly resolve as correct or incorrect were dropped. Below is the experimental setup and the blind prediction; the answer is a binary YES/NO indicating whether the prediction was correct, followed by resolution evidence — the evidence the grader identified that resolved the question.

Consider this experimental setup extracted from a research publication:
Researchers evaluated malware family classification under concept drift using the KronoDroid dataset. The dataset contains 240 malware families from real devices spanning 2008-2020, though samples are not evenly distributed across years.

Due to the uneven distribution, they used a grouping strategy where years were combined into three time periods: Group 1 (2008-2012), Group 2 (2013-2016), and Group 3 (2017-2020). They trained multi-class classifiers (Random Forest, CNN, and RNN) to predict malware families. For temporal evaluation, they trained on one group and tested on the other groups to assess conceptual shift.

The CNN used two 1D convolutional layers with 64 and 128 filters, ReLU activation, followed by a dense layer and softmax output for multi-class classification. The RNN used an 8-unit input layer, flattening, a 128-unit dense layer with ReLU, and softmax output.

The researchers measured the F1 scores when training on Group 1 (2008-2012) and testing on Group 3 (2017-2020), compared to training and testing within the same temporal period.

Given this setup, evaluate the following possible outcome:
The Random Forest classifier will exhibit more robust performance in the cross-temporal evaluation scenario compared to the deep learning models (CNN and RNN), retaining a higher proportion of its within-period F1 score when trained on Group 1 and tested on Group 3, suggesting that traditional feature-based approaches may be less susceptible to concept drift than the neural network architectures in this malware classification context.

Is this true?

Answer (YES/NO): NO